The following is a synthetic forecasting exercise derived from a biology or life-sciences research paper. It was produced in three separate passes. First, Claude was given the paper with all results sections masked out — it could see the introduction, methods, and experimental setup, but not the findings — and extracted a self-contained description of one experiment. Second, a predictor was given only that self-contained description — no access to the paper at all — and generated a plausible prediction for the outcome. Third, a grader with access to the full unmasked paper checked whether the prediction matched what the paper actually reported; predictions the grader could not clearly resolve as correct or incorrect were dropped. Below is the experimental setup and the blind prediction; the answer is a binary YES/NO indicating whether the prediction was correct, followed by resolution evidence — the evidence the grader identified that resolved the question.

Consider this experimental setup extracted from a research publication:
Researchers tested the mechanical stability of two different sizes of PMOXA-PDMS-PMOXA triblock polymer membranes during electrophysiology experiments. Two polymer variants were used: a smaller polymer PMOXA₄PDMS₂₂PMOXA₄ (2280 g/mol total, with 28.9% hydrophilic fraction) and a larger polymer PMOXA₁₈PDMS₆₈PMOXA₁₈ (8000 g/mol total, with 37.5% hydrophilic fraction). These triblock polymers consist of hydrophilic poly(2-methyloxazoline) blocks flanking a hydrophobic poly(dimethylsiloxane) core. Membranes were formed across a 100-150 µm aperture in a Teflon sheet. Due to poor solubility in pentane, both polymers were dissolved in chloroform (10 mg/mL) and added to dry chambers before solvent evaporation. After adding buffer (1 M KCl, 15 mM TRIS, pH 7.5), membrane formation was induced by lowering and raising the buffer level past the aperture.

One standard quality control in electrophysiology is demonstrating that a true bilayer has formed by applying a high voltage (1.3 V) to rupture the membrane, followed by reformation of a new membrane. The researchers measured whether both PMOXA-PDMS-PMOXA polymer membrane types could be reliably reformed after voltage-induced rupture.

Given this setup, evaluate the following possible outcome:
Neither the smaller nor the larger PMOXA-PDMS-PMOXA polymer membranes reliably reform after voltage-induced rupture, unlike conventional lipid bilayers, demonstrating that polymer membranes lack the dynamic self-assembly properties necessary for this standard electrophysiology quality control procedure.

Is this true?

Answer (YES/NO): NO